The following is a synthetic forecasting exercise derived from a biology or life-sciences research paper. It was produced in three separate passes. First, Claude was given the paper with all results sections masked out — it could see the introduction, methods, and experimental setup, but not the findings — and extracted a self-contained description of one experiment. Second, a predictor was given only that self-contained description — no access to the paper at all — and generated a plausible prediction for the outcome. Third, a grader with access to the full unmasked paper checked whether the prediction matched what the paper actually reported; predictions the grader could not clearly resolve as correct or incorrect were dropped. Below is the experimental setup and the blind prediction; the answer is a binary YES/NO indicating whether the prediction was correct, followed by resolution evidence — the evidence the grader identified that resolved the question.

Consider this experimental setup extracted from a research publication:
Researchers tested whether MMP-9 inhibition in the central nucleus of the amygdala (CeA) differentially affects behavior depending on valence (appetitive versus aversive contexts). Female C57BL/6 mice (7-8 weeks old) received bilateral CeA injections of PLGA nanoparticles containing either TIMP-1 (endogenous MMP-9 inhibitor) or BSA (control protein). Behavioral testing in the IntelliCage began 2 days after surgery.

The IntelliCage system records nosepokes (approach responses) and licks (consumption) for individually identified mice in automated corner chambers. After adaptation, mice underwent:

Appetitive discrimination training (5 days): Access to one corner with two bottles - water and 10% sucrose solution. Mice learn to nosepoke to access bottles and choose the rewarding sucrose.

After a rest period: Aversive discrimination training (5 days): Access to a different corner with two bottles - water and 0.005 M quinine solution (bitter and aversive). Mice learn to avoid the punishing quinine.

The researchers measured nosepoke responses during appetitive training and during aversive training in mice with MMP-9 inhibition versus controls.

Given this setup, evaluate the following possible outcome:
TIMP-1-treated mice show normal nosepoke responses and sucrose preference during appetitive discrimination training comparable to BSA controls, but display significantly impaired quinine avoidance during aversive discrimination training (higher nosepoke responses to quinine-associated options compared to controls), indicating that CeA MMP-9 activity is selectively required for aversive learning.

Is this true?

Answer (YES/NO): NO